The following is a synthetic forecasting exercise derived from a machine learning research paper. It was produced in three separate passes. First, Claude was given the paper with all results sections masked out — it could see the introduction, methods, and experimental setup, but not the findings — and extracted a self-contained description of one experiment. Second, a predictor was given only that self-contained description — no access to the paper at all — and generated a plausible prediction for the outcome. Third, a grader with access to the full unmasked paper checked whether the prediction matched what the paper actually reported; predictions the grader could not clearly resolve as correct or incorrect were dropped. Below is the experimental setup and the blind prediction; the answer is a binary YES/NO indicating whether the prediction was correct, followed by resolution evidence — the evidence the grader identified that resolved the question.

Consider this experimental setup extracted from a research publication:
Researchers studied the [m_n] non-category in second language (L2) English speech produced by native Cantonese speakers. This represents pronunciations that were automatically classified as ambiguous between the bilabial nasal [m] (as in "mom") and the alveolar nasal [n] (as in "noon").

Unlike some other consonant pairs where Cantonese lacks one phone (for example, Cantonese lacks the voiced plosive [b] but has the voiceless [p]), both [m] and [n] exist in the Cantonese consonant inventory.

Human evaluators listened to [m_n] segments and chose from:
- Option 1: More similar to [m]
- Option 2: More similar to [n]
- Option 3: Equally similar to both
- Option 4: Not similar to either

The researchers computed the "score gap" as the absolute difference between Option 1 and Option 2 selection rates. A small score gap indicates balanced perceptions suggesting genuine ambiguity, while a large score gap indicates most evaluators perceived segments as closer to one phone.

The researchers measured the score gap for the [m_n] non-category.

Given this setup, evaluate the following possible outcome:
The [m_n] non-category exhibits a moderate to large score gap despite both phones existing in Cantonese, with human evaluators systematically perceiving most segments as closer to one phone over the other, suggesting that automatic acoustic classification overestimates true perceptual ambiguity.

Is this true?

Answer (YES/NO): NO